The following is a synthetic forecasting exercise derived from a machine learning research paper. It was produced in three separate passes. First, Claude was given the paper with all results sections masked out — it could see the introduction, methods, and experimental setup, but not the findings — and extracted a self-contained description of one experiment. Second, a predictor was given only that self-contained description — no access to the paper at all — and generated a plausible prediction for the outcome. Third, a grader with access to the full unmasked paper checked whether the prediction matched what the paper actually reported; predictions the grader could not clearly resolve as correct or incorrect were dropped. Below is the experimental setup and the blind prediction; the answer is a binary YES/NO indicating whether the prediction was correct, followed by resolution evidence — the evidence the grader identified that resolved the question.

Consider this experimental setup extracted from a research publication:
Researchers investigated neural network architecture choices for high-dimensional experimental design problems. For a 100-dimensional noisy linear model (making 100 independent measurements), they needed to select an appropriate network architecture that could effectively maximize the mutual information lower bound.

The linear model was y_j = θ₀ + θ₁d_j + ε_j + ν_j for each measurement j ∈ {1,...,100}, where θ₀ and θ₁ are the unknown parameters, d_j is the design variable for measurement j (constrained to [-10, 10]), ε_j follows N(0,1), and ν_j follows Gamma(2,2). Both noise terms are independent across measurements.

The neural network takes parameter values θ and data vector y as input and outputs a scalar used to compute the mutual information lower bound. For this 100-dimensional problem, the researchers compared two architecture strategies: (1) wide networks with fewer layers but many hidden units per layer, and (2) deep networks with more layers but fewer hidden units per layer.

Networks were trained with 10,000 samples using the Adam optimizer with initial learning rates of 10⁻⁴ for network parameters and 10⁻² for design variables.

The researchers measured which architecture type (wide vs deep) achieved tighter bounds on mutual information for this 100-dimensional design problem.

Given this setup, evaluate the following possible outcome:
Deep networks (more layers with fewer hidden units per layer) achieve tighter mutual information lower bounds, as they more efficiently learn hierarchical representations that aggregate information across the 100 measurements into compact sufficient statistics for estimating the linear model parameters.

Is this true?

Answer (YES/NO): YES